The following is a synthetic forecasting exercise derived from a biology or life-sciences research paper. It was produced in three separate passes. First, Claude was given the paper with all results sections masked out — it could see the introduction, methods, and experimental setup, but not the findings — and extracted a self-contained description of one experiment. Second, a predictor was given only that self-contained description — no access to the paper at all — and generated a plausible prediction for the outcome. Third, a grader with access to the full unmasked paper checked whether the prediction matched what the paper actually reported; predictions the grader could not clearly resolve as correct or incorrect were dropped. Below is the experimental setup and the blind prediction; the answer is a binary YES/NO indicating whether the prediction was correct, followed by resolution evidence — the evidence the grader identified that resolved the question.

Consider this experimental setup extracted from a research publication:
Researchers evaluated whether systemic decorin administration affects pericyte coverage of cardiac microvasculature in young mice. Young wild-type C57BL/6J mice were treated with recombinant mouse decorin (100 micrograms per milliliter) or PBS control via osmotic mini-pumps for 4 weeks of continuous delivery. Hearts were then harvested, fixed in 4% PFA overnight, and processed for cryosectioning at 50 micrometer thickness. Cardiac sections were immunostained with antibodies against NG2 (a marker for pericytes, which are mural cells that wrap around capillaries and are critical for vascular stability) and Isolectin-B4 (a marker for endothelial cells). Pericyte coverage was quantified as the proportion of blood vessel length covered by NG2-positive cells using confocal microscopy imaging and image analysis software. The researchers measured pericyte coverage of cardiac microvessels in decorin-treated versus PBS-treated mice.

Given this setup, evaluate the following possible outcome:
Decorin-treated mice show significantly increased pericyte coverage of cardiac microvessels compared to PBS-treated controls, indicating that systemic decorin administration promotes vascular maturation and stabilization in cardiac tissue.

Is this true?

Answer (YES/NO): NO